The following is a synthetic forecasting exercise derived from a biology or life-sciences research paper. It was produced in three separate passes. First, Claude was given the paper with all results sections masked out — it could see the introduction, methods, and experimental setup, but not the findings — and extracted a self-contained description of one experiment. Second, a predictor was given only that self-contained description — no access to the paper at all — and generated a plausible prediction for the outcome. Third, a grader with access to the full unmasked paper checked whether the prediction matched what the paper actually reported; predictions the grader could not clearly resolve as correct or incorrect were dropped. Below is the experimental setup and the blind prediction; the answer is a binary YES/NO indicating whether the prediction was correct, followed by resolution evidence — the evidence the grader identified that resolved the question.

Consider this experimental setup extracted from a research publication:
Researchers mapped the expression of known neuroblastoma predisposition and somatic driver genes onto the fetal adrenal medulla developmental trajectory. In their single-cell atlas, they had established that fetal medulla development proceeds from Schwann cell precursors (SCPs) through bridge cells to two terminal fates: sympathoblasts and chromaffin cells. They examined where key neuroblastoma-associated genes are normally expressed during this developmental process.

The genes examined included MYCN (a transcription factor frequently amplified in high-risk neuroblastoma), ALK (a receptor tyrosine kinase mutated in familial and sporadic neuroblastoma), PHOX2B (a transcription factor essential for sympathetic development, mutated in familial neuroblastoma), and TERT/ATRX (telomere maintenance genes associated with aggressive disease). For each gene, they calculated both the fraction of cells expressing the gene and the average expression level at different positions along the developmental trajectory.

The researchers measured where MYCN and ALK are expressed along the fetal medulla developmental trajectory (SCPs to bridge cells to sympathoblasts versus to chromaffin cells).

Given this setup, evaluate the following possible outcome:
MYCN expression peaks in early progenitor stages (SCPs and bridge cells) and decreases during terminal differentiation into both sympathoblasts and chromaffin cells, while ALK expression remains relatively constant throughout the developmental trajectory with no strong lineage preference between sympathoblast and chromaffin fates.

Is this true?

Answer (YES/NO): NO